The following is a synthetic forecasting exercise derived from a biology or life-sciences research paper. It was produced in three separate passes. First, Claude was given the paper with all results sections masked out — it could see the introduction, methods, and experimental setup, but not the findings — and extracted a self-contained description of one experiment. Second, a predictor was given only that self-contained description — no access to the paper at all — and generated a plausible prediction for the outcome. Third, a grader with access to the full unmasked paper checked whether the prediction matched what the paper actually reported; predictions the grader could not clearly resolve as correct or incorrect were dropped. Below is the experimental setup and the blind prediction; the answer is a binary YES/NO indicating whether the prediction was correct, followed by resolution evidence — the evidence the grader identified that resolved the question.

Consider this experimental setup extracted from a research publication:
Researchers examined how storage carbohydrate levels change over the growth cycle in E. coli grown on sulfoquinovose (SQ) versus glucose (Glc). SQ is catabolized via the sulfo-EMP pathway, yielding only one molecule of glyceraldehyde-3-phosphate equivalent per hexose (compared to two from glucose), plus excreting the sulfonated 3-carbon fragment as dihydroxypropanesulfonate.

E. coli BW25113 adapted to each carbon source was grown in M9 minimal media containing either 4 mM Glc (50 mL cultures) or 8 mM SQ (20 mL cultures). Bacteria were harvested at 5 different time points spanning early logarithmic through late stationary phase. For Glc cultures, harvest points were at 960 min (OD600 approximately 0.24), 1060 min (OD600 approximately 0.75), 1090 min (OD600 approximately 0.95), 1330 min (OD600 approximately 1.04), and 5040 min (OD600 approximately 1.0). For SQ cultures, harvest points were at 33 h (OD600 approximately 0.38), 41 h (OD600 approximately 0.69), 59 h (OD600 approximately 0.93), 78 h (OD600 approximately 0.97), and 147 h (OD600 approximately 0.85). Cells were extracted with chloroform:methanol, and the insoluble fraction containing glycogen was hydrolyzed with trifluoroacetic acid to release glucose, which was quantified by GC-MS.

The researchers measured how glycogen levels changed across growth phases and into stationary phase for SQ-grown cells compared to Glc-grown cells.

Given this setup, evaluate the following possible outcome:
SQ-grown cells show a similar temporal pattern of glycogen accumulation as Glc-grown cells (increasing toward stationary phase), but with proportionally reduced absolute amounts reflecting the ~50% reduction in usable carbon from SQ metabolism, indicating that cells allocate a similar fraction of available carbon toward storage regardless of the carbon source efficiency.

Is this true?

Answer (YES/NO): NO